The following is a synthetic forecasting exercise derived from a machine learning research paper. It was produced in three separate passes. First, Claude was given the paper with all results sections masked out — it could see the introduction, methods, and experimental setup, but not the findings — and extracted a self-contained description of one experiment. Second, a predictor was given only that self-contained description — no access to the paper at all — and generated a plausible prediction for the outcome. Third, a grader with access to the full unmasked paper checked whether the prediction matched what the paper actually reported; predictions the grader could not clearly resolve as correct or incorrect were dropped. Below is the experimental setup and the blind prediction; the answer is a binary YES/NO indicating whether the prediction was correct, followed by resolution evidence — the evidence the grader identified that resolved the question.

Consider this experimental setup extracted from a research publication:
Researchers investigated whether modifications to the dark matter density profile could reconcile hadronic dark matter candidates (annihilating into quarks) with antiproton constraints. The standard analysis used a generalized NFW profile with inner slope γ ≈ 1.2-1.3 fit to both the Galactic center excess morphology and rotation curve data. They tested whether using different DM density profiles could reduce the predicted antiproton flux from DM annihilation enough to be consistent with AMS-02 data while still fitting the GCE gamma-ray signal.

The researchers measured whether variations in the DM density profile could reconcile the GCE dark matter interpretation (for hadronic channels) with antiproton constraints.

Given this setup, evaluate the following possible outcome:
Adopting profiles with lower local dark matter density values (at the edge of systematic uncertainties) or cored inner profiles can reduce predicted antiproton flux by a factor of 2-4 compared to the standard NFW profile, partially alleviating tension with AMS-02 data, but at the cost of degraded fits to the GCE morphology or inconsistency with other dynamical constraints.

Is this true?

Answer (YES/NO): NO